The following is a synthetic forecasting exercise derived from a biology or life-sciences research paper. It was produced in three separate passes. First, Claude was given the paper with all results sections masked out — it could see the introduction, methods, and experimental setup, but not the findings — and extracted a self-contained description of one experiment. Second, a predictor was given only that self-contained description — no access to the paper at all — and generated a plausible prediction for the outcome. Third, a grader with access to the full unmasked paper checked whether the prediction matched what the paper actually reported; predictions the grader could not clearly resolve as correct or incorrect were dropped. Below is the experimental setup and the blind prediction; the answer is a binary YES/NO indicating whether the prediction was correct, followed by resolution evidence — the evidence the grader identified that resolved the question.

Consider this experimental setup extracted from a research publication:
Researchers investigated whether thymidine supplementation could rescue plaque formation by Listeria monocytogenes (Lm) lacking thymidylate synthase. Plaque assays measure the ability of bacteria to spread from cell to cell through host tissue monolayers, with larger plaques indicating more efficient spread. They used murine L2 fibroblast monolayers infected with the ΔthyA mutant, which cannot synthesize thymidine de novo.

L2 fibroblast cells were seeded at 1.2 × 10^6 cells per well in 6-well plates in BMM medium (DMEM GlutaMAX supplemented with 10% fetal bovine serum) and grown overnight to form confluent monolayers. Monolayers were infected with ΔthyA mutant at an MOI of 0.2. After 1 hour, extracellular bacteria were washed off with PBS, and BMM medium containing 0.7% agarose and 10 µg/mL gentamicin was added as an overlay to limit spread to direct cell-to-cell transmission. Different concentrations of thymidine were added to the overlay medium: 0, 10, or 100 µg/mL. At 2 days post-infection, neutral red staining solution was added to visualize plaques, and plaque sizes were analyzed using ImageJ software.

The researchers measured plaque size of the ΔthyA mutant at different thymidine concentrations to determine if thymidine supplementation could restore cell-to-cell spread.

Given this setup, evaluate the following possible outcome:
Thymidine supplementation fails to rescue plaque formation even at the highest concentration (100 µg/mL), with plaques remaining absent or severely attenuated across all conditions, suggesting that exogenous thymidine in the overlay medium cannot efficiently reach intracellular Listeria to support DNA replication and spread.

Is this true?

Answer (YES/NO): NO